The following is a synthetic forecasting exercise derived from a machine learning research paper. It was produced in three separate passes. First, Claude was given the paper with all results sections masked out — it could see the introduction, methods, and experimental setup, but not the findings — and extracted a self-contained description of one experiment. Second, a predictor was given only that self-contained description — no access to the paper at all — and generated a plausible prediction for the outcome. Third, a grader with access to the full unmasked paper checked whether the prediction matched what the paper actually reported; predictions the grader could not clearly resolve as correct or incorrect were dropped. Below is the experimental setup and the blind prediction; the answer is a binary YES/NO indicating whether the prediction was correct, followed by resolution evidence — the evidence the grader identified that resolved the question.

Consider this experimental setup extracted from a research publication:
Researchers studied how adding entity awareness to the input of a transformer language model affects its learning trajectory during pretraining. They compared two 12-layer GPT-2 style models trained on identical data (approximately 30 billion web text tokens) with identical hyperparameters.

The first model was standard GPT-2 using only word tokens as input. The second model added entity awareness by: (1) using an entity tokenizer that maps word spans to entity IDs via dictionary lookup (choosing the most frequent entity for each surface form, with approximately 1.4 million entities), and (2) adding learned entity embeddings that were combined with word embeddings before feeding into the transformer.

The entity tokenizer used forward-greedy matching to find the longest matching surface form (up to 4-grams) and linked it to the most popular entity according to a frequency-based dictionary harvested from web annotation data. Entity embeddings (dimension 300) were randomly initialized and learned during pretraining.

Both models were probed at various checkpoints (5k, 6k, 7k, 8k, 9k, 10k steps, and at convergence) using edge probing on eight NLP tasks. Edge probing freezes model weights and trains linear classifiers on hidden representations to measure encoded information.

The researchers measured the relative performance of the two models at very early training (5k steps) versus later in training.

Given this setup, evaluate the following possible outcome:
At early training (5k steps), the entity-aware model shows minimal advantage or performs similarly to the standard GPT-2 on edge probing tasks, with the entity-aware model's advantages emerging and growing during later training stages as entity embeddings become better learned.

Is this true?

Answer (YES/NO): NO